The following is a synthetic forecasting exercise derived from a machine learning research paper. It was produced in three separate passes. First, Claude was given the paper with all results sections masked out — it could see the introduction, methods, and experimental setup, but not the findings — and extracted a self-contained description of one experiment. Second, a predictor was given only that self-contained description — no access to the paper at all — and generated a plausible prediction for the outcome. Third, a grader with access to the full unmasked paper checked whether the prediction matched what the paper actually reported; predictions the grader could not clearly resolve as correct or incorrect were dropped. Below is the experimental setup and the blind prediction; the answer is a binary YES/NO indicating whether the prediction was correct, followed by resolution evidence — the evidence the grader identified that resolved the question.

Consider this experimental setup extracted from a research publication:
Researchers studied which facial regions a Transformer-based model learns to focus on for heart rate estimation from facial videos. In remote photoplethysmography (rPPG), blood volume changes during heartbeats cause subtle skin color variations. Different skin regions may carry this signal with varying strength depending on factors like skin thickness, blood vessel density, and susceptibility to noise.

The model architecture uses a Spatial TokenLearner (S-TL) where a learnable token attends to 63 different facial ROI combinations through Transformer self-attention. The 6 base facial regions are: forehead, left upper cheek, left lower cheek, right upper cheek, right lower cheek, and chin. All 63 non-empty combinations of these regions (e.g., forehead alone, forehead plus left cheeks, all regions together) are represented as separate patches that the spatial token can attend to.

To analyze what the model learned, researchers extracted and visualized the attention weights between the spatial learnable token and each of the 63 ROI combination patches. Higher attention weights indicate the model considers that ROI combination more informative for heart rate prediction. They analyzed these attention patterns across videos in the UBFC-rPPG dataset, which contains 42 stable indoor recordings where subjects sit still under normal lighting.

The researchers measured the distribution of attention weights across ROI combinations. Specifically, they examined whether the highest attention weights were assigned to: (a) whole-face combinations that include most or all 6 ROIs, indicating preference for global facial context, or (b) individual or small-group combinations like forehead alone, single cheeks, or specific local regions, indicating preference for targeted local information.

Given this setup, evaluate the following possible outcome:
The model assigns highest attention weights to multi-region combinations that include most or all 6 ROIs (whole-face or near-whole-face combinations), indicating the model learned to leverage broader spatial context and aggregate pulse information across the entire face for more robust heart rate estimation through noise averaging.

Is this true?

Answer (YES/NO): NO